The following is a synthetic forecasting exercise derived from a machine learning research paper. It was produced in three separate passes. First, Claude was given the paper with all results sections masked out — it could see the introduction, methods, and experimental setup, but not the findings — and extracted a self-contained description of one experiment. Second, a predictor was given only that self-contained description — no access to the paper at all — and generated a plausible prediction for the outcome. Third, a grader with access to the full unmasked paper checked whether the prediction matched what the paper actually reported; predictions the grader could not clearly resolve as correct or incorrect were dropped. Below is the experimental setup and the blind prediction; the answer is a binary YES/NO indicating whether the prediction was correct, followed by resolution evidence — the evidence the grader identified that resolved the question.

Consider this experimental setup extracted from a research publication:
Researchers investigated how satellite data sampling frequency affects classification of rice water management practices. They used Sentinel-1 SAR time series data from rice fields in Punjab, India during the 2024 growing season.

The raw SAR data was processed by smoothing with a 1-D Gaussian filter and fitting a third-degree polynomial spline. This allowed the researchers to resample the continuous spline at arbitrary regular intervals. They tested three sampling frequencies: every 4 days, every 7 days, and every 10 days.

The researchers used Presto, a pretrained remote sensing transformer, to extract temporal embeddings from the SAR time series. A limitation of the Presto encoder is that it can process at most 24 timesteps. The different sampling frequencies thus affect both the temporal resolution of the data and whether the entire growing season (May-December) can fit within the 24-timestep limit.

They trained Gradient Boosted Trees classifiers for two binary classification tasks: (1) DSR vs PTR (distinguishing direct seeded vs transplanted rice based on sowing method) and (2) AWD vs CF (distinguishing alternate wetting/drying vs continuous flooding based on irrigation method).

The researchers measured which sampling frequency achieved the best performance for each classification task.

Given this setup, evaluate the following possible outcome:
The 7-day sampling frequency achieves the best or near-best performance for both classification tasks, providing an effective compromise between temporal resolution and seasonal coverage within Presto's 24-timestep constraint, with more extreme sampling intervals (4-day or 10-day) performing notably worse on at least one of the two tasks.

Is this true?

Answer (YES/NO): NO